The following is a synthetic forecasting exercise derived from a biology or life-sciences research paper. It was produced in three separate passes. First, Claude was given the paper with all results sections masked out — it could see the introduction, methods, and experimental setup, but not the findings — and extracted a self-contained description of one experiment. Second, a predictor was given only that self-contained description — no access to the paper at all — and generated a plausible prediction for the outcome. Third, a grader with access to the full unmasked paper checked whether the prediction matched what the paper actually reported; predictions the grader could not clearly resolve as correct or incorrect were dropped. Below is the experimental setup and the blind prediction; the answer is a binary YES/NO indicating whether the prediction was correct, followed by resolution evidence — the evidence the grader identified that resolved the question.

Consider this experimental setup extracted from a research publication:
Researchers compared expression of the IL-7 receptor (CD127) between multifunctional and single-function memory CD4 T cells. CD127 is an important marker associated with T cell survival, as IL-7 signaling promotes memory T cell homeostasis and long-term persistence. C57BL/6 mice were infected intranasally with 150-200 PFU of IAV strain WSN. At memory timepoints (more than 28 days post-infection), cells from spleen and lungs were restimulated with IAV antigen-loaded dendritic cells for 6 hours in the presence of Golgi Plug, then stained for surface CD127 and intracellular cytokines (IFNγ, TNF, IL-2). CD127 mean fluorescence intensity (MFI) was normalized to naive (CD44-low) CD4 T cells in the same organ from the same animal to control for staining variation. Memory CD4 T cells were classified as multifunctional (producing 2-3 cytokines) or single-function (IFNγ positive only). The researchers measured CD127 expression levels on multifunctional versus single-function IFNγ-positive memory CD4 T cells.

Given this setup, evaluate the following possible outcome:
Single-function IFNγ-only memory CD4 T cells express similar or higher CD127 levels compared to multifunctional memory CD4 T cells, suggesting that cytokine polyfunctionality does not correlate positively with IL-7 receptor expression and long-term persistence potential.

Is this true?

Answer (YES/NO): NO